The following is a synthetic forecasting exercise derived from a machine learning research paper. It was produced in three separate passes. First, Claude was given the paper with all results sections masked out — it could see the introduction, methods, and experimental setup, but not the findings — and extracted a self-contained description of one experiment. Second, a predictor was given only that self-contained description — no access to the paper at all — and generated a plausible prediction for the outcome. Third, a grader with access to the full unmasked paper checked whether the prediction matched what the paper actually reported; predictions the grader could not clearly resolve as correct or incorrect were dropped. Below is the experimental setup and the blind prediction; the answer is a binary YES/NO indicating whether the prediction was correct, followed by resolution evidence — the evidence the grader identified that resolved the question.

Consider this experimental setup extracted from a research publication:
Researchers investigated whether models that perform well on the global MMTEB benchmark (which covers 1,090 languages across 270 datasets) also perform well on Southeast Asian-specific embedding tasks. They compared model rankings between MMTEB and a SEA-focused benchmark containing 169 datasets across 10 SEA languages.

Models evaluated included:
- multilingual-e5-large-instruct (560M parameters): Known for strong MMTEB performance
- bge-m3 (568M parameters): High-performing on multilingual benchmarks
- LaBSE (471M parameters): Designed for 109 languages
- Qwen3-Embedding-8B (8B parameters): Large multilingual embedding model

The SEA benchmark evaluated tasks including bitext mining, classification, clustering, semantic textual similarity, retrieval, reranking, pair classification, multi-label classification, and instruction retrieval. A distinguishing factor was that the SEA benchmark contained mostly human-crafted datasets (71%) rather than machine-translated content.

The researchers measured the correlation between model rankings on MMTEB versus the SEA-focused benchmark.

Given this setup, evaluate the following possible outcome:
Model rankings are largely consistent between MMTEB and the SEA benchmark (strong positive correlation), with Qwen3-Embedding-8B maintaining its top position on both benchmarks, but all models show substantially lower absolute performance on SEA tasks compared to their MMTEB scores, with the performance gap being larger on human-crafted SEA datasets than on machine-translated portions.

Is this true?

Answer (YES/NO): NO